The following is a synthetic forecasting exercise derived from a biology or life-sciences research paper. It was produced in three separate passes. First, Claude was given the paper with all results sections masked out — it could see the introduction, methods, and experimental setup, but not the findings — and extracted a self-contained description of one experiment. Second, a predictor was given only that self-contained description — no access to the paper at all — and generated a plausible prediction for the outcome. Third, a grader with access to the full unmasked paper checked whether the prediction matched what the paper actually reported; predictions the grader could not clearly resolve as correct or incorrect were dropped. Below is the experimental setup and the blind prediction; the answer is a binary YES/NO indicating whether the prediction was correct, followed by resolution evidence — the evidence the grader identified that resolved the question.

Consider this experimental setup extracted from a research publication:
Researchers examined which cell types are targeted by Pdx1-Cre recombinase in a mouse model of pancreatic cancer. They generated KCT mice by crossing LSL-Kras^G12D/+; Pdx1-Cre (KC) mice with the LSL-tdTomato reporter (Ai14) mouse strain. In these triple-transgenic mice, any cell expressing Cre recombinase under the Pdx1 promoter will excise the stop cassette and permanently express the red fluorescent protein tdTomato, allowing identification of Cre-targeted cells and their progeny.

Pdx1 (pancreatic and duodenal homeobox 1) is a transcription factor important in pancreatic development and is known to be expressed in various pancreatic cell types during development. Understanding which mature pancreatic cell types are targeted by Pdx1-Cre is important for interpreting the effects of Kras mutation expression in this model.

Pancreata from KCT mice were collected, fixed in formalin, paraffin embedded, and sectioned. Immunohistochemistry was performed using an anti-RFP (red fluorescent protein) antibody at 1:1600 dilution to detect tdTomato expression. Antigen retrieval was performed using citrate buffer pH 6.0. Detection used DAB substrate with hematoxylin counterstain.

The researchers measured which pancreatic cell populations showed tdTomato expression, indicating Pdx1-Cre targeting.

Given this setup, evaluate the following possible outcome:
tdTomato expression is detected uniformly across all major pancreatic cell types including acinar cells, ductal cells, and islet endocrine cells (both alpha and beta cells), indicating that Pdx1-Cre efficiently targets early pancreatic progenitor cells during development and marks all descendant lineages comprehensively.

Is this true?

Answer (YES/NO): NO